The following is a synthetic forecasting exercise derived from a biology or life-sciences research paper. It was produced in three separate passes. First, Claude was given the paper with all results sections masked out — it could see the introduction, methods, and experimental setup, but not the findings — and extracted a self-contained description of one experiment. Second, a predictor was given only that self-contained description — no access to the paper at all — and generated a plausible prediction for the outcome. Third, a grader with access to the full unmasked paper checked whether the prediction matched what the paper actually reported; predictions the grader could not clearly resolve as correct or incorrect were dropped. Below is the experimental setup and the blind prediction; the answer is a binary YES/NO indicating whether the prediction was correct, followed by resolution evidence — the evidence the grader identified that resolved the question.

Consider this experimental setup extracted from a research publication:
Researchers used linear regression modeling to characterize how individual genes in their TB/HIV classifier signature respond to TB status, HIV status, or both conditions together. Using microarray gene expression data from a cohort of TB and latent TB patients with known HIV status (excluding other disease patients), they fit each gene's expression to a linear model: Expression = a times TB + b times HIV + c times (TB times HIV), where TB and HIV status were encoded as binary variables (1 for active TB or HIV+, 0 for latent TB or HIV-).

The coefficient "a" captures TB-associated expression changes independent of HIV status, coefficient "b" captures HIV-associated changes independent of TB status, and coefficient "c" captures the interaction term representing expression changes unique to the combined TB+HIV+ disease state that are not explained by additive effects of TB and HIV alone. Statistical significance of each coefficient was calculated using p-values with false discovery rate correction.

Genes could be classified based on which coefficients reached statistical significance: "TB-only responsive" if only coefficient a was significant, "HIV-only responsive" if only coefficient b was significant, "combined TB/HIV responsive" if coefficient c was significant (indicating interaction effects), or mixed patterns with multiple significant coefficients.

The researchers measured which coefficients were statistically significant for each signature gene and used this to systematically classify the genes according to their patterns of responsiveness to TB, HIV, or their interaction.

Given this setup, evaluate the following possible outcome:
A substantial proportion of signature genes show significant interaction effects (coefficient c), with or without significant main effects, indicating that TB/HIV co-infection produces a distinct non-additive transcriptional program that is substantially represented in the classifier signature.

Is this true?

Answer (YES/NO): NO